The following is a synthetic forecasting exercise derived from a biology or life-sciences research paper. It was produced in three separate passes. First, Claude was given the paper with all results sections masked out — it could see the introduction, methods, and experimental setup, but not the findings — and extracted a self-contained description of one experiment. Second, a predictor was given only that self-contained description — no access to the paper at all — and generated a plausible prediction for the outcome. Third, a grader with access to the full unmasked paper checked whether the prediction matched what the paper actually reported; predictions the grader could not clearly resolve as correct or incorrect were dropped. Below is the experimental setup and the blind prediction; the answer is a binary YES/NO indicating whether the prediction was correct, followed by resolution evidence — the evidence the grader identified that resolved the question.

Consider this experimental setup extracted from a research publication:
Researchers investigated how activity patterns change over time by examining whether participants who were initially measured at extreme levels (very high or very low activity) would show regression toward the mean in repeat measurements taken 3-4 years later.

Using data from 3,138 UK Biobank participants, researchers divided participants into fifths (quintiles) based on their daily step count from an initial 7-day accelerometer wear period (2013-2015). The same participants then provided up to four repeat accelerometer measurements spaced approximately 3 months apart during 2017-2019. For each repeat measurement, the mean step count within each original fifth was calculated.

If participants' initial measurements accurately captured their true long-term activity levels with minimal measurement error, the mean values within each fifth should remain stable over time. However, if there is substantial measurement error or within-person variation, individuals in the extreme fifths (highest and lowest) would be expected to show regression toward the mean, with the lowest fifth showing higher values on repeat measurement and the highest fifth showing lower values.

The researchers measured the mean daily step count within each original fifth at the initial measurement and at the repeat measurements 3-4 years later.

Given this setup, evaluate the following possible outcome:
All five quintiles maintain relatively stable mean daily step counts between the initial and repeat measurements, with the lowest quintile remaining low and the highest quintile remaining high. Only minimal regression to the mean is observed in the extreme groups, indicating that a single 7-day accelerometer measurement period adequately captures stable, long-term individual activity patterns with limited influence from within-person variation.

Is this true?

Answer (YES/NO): NO